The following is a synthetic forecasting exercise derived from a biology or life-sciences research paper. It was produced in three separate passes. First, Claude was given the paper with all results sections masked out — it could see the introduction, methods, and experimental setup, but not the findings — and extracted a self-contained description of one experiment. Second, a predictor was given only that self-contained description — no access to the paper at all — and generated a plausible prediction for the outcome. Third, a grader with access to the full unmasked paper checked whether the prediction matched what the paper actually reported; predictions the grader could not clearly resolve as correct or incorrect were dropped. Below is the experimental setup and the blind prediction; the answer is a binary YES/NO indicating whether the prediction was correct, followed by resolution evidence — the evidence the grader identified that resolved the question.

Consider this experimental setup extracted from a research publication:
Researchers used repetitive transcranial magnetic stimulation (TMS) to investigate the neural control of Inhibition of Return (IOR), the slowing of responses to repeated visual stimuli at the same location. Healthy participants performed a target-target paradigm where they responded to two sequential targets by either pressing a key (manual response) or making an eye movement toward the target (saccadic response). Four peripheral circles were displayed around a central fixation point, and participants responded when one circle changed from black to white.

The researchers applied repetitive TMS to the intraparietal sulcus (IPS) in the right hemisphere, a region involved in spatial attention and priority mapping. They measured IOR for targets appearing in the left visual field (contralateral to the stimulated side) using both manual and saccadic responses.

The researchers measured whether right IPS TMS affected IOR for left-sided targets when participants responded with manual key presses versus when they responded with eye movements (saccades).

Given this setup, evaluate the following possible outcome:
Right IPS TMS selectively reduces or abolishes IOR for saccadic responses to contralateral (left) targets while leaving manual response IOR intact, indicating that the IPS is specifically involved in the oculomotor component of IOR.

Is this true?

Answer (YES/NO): NO